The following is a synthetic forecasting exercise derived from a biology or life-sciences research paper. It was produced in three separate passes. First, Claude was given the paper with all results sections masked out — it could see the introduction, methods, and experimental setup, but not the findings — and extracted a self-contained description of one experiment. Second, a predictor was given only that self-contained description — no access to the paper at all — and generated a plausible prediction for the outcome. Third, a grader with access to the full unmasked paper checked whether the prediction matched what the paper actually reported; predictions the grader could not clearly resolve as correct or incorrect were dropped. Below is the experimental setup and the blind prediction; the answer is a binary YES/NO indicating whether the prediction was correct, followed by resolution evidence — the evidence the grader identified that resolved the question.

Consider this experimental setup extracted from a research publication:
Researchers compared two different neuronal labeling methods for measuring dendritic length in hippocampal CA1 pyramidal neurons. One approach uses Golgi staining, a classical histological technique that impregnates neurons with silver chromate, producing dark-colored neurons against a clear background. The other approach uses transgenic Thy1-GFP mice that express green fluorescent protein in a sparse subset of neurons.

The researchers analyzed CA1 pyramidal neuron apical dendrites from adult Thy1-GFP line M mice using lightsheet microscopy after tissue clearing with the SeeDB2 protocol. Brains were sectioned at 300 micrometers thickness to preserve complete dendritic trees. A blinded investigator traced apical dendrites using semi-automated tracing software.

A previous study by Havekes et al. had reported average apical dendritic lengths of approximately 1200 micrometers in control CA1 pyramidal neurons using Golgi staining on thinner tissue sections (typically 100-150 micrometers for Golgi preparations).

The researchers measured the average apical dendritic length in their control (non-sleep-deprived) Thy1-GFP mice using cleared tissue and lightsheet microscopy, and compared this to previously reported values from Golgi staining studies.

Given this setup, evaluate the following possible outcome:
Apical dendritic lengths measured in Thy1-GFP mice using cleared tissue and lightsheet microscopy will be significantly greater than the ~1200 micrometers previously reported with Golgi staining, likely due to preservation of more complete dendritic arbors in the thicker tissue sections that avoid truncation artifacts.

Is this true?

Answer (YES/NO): YES